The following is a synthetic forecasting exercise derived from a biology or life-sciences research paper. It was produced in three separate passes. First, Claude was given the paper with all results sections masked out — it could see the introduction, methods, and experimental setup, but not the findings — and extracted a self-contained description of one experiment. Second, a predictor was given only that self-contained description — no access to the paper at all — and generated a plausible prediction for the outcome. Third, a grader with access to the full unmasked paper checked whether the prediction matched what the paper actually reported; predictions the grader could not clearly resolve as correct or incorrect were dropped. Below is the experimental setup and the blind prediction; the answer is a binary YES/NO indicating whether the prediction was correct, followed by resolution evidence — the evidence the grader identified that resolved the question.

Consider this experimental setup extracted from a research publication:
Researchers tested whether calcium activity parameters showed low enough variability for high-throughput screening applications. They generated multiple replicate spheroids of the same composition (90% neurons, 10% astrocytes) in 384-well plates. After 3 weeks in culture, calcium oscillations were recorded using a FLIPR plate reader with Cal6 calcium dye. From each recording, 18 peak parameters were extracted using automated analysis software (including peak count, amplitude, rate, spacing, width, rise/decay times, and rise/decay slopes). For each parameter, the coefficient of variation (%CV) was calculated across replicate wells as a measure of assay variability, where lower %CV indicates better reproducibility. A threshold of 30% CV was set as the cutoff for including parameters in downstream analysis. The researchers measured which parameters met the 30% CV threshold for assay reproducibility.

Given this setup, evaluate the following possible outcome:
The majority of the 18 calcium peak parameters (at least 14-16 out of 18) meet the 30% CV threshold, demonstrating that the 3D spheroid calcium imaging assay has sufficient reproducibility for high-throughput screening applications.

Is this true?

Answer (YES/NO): NO